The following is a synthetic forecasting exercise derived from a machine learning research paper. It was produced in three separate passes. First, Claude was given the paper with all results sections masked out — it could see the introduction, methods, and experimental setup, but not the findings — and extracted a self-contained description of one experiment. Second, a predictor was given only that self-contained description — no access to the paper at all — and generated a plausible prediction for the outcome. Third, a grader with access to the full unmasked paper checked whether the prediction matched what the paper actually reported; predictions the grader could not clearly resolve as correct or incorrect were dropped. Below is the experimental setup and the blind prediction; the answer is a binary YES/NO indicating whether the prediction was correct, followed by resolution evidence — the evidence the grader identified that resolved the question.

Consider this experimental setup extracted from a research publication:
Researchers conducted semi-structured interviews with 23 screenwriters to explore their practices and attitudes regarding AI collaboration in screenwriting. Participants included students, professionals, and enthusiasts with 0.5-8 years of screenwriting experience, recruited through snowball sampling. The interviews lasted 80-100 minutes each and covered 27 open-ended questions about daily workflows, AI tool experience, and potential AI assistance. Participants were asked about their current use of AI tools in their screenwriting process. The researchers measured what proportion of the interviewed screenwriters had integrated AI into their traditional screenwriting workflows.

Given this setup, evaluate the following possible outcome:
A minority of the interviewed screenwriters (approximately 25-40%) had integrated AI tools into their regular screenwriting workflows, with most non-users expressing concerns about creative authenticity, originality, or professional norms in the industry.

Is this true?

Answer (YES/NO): NO